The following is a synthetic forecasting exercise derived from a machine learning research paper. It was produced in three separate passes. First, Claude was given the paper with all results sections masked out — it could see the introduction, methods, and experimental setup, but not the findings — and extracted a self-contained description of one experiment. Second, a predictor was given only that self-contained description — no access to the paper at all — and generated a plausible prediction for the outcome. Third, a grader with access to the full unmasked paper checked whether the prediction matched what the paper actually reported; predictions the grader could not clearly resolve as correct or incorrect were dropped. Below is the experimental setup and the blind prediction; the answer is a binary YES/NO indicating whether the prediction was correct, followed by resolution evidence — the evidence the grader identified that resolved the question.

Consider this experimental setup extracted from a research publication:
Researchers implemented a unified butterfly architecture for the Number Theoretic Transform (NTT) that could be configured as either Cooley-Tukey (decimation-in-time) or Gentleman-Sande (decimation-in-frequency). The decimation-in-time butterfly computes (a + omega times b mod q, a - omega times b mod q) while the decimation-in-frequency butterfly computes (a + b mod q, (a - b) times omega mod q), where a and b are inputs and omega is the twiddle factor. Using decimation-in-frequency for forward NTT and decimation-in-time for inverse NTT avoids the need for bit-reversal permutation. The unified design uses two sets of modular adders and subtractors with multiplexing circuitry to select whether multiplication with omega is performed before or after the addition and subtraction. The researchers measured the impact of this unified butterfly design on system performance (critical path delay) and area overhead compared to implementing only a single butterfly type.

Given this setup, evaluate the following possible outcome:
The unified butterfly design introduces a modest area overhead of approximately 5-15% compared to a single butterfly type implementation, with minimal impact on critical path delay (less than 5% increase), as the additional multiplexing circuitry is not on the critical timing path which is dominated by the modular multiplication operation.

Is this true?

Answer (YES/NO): NO